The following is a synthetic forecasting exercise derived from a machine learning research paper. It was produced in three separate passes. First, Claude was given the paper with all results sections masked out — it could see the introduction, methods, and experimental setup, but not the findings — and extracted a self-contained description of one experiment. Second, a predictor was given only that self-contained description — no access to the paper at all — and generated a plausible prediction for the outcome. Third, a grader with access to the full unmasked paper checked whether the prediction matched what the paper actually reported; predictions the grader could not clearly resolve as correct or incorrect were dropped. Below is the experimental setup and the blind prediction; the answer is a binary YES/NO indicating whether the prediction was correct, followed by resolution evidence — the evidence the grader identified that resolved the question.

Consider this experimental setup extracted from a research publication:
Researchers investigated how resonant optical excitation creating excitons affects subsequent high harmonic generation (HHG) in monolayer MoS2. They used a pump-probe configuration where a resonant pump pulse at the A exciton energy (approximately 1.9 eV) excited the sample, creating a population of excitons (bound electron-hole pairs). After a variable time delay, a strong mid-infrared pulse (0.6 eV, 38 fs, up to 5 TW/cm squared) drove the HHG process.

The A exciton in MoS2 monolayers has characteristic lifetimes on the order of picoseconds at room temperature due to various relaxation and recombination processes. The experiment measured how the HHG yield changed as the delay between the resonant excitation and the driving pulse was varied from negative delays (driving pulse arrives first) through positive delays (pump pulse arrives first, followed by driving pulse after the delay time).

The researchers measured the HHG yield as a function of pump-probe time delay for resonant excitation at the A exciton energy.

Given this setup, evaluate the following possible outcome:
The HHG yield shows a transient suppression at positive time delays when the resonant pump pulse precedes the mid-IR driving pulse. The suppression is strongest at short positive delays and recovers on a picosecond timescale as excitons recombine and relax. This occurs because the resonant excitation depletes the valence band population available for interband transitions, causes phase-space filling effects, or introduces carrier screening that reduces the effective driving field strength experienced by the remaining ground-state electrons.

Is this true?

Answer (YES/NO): NO